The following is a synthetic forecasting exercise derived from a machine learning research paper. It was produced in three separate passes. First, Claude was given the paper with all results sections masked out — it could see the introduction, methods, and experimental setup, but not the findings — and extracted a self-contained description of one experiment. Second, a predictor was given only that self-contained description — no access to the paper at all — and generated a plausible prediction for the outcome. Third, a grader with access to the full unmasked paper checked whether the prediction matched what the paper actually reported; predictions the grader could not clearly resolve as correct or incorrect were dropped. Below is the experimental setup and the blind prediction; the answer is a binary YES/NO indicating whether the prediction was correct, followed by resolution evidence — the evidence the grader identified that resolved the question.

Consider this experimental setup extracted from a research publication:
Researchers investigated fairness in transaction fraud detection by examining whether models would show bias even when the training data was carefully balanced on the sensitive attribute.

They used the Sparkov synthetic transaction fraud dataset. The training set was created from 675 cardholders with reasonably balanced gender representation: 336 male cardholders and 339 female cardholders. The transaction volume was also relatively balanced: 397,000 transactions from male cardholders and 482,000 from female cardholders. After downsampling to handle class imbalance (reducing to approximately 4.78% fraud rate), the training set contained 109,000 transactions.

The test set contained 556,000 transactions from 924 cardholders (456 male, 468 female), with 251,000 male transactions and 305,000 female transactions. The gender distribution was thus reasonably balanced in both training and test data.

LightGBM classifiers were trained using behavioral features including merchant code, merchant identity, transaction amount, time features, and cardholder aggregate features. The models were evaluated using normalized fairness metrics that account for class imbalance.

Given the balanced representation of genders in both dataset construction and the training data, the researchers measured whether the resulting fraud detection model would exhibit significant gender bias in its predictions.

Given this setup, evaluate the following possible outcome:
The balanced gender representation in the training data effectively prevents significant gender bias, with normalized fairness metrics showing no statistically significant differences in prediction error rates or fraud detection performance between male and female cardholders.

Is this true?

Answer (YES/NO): NO